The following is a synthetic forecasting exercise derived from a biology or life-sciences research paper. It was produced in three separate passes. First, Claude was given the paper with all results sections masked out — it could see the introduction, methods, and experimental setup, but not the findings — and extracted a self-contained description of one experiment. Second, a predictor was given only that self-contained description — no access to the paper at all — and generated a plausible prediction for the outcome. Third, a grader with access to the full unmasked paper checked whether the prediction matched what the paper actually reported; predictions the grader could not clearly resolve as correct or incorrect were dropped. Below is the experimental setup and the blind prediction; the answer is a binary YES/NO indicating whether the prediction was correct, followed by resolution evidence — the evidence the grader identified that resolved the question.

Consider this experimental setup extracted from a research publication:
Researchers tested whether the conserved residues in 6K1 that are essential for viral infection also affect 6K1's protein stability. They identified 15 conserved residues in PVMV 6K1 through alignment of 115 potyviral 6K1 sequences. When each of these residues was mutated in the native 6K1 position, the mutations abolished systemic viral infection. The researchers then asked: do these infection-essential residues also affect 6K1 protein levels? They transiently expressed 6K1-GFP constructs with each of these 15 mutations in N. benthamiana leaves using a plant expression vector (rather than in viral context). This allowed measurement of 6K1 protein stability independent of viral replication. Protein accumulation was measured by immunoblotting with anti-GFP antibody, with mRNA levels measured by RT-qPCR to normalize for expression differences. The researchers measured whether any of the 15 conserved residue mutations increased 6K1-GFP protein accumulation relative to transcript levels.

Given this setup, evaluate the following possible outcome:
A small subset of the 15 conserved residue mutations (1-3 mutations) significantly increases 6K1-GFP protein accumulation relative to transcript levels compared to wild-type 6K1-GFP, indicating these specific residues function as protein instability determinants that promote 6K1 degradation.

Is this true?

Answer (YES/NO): NO